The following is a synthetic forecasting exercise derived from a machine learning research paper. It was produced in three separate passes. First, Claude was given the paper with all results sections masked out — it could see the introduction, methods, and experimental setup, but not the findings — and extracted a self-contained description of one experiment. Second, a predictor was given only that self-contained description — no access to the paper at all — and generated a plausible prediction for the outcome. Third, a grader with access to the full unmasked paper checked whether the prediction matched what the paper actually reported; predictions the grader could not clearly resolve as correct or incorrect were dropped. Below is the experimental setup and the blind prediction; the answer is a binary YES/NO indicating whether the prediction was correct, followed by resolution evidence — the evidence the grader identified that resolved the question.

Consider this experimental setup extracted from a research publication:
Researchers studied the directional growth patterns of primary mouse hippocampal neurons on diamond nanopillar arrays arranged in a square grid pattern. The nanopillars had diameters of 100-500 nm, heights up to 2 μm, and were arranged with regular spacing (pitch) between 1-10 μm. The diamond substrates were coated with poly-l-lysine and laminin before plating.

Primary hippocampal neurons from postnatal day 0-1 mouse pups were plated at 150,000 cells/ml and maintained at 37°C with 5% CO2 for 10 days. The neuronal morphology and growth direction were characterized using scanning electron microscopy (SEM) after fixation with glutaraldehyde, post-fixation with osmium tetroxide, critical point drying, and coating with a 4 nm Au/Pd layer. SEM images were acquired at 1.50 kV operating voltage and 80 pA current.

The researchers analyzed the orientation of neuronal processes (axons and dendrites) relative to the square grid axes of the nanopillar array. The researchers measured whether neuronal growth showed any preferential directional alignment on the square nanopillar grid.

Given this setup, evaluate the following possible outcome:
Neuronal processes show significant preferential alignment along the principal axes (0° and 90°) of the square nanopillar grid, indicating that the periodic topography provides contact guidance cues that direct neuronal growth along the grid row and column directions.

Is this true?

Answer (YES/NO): YES